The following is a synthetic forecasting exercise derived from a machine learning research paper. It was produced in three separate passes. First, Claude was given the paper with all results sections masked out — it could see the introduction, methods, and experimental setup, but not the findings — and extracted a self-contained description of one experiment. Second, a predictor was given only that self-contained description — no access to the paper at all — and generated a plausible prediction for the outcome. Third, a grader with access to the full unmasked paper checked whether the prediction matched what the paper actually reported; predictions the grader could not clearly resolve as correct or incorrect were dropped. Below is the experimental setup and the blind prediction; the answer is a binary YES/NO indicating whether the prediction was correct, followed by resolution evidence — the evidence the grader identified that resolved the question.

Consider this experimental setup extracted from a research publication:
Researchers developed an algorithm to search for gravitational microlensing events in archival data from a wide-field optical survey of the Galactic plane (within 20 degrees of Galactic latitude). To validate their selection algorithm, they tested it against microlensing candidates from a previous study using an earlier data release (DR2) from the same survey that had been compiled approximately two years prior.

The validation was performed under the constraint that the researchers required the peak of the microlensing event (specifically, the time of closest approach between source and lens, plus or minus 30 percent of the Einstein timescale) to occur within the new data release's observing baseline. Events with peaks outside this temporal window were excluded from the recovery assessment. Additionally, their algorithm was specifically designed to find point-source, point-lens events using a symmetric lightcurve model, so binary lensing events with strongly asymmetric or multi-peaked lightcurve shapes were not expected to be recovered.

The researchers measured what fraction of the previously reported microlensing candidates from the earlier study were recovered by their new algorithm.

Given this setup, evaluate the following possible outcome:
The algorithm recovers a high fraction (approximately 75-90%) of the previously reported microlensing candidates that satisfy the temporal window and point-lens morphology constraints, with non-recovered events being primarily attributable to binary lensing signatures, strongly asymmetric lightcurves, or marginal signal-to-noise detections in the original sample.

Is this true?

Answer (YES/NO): YES